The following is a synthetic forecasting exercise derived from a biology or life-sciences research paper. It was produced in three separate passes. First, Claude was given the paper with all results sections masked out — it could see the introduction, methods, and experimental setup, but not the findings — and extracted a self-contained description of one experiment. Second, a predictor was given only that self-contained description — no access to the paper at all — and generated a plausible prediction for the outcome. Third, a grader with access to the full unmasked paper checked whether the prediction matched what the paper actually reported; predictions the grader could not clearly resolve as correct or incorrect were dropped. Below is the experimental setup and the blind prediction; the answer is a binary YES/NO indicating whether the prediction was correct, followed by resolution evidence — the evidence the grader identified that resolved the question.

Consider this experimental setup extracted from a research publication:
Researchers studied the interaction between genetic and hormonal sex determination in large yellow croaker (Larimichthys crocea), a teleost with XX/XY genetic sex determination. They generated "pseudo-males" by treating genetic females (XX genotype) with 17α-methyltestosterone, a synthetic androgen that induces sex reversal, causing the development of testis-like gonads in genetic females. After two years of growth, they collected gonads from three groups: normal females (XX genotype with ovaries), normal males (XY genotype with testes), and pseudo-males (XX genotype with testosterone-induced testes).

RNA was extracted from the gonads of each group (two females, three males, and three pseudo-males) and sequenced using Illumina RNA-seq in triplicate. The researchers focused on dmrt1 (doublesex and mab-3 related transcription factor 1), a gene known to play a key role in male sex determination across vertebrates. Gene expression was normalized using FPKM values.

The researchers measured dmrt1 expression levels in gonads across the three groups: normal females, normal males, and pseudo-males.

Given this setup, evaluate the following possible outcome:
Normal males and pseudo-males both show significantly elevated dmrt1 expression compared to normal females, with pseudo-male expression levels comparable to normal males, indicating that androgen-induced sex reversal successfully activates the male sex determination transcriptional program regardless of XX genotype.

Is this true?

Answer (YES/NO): YES